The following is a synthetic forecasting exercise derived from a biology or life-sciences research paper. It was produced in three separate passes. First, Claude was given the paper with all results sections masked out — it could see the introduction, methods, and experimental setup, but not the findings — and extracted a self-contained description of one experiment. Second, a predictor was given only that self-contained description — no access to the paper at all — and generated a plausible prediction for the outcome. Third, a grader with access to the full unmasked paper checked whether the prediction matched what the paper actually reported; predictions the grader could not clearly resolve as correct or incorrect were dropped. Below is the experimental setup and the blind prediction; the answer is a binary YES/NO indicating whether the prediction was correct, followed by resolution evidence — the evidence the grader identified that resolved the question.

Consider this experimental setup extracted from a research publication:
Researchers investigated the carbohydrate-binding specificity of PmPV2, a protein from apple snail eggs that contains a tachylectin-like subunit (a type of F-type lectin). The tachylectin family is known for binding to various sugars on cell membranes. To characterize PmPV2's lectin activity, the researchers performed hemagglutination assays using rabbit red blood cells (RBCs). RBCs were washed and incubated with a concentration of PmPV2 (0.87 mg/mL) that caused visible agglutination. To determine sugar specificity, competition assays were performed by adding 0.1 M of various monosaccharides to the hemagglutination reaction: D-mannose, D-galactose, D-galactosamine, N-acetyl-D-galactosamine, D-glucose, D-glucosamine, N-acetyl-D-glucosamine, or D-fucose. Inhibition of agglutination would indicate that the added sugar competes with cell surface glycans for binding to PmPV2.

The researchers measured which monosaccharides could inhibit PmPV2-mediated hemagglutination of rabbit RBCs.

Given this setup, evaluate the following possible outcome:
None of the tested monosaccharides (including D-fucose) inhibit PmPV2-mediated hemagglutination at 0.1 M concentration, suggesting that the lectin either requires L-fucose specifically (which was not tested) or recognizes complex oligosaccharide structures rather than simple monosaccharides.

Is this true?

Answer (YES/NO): NO